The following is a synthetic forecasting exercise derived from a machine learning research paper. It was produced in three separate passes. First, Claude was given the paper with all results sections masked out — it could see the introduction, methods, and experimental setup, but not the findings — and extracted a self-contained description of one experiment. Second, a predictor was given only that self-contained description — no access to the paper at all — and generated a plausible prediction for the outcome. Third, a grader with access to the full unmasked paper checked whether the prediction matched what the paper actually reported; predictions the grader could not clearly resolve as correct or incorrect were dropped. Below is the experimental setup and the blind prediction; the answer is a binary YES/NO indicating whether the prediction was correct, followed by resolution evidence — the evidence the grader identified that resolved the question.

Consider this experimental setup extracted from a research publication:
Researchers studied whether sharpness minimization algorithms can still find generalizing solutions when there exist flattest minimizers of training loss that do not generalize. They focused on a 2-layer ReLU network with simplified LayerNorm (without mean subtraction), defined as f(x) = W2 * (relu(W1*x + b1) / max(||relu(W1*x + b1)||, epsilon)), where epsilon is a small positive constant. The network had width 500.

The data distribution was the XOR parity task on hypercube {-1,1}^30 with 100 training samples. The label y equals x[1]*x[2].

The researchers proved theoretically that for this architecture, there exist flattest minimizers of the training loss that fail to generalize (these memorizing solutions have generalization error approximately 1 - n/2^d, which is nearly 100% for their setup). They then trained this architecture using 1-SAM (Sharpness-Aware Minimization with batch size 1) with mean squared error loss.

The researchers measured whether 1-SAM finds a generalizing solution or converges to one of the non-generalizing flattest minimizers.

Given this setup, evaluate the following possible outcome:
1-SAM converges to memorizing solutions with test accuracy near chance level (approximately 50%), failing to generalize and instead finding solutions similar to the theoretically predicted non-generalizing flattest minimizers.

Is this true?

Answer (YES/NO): NO